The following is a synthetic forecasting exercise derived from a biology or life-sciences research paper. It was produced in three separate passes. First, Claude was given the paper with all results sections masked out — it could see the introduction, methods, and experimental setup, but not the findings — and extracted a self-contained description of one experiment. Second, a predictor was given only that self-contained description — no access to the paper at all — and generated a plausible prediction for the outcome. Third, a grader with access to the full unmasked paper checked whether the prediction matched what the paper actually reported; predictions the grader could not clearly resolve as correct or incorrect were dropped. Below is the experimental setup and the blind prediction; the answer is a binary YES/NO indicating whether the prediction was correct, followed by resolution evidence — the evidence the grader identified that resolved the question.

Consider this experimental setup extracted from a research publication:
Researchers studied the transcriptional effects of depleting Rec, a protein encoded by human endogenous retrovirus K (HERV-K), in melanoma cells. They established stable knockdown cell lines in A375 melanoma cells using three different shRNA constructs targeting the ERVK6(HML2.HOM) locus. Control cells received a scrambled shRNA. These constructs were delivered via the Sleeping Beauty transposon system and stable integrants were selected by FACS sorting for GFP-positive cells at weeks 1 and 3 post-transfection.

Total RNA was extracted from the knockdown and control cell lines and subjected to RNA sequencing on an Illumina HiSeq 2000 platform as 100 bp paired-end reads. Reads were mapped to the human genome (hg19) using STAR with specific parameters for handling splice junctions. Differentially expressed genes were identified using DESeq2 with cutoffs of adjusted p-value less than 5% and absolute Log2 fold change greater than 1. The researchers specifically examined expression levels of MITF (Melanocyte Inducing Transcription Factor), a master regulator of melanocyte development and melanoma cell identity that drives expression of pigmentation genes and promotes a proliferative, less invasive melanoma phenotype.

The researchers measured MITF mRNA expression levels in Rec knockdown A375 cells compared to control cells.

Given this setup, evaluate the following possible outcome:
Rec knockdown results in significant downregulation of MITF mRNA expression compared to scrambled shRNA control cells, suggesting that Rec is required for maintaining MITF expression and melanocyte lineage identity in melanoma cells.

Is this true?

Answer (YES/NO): YES